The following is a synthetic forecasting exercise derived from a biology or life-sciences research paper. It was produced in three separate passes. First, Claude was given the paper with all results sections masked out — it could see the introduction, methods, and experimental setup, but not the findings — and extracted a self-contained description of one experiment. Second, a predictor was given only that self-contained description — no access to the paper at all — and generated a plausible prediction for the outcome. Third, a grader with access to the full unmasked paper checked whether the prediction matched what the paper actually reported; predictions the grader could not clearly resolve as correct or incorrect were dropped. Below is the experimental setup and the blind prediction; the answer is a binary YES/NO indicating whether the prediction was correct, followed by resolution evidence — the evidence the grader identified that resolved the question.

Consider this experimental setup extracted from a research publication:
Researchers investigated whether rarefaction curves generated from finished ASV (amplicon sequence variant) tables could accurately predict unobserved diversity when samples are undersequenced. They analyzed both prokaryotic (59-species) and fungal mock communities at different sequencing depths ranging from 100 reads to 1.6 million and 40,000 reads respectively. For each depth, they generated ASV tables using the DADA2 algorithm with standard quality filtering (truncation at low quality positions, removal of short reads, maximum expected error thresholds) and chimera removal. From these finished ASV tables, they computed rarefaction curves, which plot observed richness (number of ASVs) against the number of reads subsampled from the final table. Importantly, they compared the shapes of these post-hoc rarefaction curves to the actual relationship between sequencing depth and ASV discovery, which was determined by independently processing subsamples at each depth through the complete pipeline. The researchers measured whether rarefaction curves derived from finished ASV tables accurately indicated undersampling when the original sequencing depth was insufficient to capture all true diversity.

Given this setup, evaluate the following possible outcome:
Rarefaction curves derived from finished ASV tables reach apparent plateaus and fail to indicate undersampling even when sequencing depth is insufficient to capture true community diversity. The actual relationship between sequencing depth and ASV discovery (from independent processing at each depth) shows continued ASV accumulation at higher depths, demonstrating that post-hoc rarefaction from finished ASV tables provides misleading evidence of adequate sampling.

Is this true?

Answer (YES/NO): YES